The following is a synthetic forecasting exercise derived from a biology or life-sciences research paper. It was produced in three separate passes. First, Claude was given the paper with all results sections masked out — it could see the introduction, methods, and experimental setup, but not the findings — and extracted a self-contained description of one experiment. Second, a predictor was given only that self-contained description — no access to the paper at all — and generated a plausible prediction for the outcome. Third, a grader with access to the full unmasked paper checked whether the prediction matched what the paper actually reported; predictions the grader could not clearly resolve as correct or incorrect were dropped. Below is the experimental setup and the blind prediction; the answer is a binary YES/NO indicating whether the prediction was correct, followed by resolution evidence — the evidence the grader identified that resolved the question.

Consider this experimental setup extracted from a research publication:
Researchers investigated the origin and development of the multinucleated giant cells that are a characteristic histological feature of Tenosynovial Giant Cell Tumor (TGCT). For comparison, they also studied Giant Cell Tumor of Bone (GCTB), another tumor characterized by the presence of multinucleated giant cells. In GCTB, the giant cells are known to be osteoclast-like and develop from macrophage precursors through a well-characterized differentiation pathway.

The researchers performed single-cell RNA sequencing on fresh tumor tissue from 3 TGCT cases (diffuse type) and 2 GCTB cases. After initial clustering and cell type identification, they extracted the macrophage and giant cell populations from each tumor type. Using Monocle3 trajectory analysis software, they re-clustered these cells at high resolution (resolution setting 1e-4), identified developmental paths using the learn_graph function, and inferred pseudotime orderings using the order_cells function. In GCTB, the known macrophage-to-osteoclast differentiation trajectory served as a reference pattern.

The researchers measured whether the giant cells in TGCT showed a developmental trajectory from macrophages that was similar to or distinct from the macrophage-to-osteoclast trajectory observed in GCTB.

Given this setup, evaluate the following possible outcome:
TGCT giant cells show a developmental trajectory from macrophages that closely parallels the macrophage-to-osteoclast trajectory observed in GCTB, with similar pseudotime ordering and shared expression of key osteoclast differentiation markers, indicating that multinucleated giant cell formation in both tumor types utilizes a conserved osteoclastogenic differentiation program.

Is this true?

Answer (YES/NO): NO